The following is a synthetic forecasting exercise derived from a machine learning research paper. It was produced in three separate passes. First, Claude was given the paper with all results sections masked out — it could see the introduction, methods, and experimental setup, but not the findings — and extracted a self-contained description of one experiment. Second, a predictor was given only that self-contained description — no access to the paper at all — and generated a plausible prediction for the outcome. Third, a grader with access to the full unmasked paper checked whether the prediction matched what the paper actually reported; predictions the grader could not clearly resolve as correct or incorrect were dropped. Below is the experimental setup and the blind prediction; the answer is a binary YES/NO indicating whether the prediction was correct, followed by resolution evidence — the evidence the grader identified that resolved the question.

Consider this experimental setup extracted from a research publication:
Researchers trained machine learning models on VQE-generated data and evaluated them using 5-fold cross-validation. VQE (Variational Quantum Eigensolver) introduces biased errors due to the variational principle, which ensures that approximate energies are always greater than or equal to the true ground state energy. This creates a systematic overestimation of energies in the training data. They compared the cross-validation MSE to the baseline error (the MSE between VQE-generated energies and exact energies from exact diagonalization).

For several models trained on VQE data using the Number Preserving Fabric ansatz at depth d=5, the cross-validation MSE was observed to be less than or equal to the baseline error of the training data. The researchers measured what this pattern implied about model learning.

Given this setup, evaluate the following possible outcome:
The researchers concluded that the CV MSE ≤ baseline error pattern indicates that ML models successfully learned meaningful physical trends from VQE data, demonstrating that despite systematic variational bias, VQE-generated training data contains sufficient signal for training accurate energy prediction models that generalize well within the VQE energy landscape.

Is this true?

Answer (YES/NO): NO